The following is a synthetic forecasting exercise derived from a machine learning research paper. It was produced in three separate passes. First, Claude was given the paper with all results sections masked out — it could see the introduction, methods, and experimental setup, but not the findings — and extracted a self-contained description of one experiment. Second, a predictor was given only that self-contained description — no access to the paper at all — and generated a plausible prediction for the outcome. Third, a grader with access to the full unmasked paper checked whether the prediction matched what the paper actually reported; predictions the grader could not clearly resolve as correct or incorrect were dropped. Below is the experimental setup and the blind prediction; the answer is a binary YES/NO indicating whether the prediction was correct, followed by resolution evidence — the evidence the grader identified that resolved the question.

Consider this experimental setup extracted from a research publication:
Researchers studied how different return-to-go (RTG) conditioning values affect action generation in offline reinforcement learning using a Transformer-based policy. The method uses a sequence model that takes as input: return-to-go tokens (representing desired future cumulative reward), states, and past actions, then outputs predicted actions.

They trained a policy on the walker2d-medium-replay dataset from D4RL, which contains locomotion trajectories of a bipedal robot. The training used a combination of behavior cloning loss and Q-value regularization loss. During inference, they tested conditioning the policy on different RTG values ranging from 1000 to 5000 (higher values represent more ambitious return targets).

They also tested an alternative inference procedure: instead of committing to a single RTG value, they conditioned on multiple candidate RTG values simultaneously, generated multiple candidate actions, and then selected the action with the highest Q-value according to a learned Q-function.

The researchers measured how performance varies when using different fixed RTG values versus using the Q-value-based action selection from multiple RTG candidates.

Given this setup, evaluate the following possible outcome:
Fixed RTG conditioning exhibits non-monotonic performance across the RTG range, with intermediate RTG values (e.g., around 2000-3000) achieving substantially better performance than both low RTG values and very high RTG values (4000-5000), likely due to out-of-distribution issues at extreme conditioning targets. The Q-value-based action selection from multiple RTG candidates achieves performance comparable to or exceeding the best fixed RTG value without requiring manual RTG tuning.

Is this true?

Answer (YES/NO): NO